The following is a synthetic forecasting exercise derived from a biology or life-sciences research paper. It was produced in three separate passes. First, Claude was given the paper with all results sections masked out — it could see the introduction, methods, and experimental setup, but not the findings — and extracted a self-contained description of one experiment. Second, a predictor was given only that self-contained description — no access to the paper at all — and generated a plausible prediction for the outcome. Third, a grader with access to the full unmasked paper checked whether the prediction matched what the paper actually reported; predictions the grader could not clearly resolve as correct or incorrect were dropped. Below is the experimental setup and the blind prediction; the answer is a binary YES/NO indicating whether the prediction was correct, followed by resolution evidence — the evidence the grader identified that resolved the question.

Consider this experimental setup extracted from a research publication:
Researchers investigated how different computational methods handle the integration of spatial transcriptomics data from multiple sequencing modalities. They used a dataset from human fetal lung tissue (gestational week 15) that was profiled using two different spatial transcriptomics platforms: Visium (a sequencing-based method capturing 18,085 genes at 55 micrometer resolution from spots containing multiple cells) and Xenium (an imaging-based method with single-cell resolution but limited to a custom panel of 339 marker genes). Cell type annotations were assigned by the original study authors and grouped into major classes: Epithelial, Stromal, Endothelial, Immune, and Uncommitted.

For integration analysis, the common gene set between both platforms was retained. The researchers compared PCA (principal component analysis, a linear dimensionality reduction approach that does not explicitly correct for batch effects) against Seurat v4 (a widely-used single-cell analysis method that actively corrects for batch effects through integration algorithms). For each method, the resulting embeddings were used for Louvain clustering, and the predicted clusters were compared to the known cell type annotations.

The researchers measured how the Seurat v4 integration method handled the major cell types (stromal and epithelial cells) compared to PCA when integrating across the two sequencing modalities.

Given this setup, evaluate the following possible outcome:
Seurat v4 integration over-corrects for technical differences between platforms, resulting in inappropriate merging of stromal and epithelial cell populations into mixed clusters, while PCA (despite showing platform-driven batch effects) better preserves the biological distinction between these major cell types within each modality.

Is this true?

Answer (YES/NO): YES